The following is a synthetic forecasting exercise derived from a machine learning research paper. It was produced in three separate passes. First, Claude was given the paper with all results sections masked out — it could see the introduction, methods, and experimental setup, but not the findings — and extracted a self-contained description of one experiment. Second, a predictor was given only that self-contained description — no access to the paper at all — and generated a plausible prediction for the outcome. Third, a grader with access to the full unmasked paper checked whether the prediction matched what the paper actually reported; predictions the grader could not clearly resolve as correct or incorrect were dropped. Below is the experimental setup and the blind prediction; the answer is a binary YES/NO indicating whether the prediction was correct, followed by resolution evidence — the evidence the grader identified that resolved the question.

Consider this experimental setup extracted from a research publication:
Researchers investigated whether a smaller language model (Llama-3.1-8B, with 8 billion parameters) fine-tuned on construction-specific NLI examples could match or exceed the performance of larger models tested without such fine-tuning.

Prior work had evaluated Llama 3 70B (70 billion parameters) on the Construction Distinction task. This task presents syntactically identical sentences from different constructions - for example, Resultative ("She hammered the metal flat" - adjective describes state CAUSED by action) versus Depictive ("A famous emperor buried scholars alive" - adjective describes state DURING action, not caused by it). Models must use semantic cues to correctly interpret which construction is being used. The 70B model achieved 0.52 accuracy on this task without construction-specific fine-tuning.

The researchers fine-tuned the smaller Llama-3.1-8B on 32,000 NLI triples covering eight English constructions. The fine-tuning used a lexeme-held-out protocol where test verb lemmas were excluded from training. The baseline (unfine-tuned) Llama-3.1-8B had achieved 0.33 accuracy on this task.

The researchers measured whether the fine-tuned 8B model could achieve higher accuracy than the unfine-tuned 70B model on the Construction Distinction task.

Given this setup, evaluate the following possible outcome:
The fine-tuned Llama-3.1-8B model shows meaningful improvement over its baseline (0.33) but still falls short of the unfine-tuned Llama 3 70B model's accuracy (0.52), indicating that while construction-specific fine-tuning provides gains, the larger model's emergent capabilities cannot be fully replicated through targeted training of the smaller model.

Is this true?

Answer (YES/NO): NO